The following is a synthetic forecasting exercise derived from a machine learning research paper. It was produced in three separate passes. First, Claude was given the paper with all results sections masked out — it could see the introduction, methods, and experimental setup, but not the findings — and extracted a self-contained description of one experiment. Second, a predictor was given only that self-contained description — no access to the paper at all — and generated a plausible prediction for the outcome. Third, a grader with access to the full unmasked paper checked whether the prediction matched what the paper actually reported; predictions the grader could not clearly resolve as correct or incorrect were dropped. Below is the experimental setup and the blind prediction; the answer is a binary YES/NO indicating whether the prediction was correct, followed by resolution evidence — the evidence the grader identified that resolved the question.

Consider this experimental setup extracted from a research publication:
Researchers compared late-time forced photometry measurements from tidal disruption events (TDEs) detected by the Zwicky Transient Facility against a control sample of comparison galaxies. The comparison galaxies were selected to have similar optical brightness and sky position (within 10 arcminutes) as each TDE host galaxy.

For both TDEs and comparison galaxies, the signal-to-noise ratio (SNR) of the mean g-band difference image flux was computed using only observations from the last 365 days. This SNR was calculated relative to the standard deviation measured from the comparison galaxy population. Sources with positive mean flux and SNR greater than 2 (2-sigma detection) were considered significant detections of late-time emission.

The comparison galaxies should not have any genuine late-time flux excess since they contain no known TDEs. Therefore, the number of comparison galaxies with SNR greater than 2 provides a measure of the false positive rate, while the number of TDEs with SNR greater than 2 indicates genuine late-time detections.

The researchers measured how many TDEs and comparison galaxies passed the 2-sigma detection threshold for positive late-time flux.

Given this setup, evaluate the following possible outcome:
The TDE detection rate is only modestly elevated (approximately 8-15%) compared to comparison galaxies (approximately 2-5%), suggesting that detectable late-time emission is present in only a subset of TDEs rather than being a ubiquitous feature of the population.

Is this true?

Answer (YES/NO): NO